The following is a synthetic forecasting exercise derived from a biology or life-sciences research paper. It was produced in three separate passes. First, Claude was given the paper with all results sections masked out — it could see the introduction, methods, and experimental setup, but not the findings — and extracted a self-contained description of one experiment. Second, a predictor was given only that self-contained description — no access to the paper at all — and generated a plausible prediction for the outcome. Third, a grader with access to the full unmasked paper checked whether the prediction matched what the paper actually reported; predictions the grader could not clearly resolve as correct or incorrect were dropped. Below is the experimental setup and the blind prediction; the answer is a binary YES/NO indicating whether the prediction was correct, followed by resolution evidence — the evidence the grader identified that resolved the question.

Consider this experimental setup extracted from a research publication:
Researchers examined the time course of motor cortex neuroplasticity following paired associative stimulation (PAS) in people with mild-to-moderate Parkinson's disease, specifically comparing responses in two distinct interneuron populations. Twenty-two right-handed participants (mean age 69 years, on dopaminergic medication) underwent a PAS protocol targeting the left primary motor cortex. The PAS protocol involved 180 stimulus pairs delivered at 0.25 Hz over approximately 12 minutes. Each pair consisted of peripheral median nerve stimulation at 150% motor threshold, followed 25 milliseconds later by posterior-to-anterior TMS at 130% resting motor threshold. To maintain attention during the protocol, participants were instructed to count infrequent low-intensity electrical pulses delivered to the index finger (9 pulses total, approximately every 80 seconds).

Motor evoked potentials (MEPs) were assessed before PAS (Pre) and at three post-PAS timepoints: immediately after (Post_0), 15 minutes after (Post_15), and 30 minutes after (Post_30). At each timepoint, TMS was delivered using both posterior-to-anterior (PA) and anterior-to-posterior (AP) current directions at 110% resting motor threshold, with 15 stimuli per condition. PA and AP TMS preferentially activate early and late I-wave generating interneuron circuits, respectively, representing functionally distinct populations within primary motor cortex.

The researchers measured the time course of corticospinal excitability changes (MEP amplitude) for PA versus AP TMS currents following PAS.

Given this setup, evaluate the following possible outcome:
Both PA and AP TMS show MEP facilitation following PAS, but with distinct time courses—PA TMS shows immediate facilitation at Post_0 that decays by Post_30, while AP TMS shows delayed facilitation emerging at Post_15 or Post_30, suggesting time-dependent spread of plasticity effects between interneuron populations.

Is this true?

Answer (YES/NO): NO